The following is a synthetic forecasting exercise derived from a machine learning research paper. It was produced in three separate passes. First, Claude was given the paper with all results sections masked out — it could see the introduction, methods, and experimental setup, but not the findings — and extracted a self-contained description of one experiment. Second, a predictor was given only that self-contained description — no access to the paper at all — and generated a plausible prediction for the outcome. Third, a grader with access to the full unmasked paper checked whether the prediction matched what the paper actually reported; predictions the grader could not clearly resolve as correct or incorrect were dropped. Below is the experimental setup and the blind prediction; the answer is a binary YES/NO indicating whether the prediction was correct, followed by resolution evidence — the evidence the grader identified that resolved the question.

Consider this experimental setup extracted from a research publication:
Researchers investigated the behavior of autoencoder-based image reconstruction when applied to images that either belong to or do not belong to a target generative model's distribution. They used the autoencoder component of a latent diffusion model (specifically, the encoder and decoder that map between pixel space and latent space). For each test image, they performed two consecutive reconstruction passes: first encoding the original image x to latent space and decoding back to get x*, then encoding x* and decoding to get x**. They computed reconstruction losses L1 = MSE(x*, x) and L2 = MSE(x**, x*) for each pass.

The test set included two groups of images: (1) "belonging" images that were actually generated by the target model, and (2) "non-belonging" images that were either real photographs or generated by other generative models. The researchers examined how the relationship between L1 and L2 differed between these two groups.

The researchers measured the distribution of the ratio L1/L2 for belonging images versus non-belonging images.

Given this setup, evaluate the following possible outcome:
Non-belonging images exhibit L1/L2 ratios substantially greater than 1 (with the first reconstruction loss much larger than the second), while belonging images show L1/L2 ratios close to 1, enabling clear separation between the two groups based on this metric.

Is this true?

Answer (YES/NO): YES